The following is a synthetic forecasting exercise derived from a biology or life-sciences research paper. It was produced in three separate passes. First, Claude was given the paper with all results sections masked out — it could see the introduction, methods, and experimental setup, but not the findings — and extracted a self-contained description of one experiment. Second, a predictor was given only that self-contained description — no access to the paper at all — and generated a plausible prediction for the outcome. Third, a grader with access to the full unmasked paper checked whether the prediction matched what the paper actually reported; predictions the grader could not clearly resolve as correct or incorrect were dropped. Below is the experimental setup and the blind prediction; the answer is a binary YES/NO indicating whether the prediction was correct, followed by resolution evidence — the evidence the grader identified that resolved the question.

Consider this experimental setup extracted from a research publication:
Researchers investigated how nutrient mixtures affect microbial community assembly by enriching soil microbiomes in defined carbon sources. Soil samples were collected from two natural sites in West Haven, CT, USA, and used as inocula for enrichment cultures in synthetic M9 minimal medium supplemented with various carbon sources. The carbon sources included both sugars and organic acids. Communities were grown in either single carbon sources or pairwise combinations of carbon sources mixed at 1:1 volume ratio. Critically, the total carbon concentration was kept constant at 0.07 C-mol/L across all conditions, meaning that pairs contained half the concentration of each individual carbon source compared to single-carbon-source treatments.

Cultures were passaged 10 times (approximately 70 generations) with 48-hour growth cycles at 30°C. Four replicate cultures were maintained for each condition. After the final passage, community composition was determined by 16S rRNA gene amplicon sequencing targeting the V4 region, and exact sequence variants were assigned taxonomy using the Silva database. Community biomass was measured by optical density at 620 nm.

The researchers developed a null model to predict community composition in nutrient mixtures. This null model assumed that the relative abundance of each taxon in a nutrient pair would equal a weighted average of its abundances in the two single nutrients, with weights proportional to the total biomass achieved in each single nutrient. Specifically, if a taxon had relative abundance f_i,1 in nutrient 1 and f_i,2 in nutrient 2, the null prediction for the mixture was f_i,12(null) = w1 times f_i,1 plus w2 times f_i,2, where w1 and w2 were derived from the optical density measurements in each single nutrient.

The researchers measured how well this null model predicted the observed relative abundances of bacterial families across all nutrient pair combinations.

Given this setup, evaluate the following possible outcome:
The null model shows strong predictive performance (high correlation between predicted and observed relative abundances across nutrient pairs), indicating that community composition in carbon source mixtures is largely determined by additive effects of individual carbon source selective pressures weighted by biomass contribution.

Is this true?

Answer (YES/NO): YES